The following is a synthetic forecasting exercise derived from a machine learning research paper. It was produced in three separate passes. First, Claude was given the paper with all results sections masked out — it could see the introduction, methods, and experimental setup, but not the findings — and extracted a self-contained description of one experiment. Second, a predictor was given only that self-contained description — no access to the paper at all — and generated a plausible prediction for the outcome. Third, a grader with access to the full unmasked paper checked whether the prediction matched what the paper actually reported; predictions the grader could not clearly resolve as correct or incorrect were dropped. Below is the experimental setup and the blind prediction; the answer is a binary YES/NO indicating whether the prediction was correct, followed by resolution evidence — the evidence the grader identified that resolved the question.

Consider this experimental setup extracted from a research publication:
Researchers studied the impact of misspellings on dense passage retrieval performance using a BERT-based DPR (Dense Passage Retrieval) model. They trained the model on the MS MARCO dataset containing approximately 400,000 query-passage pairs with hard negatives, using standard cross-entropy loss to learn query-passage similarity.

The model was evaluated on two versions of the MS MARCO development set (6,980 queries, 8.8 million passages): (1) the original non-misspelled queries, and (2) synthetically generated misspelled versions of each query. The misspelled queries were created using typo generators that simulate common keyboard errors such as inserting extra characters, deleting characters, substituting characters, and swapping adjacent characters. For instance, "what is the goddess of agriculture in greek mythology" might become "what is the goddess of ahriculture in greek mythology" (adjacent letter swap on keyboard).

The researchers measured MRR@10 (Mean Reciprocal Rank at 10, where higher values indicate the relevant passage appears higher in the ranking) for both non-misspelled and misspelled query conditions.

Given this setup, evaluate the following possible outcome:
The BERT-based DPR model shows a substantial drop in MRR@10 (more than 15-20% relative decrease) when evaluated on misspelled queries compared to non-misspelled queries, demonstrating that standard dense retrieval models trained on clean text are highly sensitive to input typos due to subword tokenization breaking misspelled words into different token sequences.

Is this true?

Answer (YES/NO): YES